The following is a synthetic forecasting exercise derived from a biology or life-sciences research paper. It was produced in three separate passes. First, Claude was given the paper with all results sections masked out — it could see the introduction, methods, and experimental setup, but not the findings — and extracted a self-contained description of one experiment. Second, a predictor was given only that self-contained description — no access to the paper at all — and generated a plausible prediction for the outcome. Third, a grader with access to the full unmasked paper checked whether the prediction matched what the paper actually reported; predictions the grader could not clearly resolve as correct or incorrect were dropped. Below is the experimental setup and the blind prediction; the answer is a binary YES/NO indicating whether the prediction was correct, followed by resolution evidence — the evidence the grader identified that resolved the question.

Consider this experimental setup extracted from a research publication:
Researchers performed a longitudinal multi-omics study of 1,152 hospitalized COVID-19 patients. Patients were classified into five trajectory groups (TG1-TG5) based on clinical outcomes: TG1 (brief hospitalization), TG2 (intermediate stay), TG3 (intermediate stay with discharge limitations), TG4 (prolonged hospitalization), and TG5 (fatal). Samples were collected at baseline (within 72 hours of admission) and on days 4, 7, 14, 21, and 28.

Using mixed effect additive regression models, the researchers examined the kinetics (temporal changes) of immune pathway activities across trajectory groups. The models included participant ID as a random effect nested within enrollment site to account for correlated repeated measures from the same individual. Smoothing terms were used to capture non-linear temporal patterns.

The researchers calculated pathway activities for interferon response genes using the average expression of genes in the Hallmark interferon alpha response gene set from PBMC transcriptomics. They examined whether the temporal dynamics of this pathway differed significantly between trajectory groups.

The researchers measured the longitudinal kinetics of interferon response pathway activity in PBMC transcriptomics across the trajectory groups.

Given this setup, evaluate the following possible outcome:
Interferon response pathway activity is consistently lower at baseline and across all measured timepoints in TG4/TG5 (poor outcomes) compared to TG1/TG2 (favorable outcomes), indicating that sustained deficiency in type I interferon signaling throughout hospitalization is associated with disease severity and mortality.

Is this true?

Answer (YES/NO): NO